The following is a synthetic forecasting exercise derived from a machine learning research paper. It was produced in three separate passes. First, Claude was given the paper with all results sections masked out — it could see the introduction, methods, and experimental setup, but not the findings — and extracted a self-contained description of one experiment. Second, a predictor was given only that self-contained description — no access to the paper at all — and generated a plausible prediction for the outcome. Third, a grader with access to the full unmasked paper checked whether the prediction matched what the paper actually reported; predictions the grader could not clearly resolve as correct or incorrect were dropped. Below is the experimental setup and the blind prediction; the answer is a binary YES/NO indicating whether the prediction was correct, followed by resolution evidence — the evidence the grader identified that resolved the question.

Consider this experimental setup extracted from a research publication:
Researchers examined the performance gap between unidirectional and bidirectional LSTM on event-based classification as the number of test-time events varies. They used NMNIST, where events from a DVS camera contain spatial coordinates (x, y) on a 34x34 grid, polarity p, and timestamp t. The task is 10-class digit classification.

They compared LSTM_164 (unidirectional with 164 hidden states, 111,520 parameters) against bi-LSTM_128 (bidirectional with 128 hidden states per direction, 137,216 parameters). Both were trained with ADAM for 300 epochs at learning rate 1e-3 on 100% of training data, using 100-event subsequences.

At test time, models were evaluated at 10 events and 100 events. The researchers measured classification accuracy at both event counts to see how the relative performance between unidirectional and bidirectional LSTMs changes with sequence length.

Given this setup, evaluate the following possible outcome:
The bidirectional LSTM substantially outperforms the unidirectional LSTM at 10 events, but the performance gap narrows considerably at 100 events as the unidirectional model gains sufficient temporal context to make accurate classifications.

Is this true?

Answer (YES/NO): NO